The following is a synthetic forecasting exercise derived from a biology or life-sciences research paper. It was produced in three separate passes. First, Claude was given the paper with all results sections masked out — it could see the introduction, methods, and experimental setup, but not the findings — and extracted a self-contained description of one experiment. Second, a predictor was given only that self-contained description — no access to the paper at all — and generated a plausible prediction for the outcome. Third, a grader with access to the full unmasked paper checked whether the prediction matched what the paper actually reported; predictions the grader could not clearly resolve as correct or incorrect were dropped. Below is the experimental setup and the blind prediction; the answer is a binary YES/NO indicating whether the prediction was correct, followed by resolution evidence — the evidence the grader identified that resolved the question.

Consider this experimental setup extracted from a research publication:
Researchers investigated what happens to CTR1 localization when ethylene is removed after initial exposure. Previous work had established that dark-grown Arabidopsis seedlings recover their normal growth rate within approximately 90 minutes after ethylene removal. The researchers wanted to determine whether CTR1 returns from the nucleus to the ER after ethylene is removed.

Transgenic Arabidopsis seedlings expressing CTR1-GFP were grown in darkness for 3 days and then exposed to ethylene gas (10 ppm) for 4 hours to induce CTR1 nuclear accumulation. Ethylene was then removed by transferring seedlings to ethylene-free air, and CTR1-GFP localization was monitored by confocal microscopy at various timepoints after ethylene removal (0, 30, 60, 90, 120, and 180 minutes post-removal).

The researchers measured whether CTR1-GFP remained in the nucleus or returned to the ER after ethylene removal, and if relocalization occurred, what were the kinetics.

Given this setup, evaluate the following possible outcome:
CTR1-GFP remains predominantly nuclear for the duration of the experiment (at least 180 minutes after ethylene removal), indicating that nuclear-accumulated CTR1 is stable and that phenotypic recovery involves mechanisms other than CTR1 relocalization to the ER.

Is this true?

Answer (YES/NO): NO